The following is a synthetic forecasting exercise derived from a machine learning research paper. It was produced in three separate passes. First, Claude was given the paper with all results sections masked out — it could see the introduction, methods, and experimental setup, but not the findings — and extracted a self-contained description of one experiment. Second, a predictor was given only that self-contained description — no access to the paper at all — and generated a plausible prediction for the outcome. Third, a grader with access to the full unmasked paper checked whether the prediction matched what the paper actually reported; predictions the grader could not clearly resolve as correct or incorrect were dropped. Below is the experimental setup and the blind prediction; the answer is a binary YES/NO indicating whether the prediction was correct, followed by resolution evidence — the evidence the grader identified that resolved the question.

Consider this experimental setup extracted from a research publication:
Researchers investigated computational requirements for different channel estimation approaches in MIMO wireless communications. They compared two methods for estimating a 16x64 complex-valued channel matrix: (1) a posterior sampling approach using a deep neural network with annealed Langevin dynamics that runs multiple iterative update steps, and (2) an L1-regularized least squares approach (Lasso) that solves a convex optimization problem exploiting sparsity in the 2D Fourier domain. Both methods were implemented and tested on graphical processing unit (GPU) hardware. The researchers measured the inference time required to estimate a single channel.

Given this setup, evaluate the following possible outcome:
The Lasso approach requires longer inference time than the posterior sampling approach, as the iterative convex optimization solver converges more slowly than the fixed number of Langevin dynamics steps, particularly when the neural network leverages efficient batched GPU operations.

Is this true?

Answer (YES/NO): NO